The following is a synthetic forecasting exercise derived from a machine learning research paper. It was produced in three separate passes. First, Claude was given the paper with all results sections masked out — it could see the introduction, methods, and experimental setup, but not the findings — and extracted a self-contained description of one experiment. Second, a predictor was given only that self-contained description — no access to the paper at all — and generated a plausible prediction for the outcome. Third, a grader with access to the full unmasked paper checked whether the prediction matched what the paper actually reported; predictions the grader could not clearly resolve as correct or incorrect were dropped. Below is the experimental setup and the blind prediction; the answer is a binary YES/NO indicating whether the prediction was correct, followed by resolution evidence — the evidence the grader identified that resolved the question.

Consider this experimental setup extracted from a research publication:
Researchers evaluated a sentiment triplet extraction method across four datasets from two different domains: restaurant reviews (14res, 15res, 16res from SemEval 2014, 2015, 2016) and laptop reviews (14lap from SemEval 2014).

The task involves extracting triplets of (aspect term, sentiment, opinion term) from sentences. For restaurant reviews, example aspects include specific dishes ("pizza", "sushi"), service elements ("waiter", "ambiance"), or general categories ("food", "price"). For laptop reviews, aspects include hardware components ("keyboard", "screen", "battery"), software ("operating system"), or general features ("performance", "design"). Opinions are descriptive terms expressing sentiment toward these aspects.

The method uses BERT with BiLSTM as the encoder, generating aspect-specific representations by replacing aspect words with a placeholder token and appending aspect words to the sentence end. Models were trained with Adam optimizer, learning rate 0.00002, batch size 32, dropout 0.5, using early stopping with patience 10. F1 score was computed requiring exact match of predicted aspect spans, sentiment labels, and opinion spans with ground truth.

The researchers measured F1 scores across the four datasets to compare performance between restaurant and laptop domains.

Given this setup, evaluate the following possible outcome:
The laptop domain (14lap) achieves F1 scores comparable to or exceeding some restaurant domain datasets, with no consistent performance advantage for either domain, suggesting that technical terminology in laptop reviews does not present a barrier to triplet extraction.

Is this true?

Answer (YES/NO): NO